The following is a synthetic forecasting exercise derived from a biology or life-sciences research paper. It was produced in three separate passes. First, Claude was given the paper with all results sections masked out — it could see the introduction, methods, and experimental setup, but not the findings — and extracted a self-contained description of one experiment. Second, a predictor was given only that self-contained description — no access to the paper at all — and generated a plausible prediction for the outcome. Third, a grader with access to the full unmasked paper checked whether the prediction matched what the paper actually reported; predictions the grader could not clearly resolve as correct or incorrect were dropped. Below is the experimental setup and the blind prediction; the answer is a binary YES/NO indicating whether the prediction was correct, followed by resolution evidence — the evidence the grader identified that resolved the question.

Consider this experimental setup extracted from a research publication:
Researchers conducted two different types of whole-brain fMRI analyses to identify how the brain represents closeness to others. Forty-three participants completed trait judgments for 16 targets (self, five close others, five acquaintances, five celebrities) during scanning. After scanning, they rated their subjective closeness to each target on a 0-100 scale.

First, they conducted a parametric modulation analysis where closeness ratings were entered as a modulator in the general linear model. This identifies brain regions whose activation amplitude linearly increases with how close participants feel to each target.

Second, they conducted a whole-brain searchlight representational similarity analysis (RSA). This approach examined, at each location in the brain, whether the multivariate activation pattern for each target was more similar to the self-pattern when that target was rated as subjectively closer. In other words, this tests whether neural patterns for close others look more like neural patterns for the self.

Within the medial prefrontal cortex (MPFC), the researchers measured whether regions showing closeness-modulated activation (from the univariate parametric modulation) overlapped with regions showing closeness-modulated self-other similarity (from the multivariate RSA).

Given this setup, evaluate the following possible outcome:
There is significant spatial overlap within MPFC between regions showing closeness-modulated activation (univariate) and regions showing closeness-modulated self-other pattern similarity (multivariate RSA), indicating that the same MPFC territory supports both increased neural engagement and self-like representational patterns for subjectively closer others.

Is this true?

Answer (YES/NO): NO